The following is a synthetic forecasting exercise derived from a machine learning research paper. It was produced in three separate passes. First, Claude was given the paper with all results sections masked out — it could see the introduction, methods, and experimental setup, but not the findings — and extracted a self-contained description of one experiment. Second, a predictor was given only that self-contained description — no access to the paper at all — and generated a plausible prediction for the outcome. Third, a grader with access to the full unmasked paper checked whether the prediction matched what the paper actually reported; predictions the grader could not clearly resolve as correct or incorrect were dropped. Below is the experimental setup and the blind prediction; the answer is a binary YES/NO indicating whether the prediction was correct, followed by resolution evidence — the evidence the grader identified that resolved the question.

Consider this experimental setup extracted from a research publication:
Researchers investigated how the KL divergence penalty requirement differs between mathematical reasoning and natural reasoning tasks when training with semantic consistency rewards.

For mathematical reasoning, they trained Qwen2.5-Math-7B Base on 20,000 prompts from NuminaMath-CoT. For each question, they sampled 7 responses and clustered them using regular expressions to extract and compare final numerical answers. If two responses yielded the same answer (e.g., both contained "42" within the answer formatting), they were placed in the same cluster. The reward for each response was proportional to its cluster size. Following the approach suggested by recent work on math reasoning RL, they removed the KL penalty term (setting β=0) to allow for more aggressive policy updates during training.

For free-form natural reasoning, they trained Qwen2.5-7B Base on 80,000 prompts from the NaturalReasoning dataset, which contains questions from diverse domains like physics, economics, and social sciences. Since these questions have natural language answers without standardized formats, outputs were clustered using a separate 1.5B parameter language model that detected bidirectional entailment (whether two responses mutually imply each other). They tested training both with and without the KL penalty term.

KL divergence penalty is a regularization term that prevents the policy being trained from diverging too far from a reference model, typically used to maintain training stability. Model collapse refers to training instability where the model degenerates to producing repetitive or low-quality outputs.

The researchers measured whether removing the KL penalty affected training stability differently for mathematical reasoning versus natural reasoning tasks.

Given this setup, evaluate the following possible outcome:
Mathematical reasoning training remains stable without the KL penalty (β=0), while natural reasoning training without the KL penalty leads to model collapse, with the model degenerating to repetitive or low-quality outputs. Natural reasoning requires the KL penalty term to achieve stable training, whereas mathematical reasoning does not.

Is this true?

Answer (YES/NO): YES